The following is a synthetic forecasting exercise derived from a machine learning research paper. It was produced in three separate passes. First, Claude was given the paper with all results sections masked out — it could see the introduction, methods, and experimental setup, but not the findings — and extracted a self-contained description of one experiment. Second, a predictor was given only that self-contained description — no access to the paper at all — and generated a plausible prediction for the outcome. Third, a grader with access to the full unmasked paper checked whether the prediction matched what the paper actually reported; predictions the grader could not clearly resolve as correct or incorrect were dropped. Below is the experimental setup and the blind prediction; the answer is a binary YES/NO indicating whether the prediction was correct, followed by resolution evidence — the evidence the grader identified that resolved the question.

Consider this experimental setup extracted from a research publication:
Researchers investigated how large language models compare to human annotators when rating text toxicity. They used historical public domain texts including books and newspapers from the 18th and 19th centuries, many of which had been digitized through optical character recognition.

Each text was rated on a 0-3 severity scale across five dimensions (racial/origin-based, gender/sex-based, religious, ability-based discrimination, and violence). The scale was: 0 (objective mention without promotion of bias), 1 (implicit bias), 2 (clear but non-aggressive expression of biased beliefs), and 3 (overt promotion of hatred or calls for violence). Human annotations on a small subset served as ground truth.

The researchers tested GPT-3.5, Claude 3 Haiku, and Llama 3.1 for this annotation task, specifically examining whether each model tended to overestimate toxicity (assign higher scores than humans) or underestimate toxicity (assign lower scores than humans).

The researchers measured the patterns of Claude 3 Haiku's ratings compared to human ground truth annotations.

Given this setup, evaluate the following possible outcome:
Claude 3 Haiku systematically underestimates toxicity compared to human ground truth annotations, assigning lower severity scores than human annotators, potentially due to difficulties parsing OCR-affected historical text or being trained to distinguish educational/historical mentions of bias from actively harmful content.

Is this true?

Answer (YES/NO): NO